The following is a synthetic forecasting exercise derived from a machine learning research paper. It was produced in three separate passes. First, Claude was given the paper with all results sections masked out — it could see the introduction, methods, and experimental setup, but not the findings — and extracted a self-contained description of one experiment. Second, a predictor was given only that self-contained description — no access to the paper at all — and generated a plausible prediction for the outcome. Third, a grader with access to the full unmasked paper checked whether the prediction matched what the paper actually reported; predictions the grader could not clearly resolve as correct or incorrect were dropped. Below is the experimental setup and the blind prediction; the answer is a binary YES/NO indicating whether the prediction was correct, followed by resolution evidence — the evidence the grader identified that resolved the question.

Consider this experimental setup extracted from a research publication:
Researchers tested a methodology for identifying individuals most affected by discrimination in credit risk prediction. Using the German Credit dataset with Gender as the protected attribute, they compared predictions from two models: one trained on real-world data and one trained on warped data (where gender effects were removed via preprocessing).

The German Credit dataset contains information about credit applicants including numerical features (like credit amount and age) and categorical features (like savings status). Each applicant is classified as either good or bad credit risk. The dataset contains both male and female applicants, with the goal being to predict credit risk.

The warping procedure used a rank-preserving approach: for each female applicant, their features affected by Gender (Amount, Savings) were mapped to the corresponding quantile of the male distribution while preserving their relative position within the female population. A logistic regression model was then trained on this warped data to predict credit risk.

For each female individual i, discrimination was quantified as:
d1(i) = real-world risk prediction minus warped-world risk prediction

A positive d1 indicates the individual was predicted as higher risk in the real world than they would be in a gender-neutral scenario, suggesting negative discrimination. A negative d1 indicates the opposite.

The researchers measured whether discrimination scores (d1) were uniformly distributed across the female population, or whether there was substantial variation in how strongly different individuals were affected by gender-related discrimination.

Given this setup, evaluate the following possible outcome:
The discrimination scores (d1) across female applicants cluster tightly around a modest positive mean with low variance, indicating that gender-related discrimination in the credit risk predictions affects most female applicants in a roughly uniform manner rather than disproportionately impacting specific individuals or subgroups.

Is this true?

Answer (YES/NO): NO